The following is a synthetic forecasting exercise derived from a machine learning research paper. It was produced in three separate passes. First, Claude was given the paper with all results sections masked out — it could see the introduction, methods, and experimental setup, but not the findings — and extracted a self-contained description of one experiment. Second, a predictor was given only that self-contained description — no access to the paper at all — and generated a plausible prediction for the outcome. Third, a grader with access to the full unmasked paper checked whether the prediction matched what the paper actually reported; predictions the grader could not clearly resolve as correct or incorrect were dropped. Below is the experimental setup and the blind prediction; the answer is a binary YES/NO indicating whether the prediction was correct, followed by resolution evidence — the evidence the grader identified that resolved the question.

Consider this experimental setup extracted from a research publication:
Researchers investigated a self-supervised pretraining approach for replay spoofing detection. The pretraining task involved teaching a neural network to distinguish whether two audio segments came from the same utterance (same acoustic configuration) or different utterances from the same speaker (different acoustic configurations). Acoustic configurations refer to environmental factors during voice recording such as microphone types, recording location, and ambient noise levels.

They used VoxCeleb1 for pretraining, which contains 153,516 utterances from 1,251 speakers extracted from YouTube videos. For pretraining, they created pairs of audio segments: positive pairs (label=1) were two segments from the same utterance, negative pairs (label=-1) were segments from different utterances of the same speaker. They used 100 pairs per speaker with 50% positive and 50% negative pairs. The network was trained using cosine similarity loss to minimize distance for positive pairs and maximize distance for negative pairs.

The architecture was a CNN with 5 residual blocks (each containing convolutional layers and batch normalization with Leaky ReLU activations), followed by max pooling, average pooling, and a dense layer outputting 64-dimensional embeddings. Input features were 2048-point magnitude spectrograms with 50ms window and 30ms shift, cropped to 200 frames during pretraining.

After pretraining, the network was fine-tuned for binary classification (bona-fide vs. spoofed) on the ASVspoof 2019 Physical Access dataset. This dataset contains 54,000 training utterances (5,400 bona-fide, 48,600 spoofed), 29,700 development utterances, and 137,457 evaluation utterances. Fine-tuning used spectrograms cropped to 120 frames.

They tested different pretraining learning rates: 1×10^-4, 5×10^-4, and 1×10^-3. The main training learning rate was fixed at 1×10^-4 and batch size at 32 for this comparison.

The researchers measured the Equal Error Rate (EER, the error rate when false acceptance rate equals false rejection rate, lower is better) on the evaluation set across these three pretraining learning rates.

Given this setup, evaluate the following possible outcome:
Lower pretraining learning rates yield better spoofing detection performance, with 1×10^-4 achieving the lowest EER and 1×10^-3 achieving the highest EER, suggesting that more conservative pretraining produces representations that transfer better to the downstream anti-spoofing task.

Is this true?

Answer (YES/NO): YES